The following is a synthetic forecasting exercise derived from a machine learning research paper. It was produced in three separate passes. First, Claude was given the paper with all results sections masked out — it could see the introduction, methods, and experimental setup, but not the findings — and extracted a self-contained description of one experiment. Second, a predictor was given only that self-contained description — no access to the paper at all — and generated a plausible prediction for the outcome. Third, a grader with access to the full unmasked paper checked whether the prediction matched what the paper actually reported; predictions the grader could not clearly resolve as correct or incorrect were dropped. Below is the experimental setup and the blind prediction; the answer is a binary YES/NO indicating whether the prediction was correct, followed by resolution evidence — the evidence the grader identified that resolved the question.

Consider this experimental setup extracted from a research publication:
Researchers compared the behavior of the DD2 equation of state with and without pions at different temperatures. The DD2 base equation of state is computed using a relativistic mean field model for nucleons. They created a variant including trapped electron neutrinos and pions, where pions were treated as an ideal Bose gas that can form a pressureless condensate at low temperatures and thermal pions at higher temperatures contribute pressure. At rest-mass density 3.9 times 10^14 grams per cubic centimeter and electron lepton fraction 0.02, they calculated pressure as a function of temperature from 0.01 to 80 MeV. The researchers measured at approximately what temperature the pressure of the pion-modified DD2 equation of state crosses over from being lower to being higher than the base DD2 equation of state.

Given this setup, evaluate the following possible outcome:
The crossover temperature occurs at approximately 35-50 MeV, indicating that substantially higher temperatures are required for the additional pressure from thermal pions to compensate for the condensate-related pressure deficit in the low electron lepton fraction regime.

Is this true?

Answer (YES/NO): NO